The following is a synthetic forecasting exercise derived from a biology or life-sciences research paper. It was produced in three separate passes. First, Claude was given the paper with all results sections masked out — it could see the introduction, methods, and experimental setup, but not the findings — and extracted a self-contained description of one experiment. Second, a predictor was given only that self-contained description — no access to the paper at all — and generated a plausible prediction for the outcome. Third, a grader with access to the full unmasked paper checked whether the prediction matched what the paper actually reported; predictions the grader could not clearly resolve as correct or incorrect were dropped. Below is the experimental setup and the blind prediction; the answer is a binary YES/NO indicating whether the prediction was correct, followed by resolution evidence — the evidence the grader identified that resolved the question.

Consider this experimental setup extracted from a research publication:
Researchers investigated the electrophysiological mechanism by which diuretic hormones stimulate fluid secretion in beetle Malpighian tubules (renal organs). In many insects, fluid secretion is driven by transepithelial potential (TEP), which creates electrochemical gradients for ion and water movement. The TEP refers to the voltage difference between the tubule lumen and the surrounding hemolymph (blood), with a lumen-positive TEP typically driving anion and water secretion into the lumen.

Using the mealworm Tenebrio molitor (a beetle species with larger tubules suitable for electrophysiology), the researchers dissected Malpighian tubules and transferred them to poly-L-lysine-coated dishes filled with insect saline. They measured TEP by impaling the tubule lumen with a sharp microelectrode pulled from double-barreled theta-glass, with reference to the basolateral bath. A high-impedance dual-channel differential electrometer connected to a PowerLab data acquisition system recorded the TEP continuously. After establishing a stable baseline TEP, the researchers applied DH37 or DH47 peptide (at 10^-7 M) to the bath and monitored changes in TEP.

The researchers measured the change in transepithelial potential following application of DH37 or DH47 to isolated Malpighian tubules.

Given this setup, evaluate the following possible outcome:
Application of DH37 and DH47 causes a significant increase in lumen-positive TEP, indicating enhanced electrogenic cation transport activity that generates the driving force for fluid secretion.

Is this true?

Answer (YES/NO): NO